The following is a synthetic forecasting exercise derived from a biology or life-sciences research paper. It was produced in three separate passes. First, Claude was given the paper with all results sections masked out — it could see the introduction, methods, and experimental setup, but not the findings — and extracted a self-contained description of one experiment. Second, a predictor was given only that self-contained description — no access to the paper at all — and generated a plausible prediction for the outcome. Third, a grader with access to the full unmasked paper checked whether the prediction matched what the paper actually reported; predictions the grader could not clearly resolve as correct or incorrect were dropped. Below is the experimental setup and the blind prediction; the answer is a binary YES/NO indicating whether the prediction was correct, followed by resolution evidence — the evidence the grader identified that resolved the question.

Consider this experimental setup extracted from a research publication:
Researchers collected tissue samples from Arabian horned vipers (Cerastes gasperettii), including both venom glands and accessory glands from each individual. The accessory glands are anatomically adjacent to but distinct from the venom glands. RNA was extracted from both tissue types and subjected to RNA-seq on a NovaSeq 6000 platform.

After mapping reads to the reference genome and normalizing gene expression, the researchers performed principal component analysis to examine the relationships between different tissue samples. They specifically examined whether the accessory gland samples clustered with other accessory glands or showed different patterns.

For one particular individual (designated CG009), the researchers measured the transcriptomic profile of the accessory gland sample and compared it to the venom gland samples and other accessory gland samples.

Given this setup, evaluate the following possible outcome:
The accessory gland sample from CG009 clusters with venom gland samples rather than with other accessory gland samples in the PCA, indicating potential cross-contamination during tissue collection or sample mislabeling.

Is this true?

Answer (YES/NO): YES